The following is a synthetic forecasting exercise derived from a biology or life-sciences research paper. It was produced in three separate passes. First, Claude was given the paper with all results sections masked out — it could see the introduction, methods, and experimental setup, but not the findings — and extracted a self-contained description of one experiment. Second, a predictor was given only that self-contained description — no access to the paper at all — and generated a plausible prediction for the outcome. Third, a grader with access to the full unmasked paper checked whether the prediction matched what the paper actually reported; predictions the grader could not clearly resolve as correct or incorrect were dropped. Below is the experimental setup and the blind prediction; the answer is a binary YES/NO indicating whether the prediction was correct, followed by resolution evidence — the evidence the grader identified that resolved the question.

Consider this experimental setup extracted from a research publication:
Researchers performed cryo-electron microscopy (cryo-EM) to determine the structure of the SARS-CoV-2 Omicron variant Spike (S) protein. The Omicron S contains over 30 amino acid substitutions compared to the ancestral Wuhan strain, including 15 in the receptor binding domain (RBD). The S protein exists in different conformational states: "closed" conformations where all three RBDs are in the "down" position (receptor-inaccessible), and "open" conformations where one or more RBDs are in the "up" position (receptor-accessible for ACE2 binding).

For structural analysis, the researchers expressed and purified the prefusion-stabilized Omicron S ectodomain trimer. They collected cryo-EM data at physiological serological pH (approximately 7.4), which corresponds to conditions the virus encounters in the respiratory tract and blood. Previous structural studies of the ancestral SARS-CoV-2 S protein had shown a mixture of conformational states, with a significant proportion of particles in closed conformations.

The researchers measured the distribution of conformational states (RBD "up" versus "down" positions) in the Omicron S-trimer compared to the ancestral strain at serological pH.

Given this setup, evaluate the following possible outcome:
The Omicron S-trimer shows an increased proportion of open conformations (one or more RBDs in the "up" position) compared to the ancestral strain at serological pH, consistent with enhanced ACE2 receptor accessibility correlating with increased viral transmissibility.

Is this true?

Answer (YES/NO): YES